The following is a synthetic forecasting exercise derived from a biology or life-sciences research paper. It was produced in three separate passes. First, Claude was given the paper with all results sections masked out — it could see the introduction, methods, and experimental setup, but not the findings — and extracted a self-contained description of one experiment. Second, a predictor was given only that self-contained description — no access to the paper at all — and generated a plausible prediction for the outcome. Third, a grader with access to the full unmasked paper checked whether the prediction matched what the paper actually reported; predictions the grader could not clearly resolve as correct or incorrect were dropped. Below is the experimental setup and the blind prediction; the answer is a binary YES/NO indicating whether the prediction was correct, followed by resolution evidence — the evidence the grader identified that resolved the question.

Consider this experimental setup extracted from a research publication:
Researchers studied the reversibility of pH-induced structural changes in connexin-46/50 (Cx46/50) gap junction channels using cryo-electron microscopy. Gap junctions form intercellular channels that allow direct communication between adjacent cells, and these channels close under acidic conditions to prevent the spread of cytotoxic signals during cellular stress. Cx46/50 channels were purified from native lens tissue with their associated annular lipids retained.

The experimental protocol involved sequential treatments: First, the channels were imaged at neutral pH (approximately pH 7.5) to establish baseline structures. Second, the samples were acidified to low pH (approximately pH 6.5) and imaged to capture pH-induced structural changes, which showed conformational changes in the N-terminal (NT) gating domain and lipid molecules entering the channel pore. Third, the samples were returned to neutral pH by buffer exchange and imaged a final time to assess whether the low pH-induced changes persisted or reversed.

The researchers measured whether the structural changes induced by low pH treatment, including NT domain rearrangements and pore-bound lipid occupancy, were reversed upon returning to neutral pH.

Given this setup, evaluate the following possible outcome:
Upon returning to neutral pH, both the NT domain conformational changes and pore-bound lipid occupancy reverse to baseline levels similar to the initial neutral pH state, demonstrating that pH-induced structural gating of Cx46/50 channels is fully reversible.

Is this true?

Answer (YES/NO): YES